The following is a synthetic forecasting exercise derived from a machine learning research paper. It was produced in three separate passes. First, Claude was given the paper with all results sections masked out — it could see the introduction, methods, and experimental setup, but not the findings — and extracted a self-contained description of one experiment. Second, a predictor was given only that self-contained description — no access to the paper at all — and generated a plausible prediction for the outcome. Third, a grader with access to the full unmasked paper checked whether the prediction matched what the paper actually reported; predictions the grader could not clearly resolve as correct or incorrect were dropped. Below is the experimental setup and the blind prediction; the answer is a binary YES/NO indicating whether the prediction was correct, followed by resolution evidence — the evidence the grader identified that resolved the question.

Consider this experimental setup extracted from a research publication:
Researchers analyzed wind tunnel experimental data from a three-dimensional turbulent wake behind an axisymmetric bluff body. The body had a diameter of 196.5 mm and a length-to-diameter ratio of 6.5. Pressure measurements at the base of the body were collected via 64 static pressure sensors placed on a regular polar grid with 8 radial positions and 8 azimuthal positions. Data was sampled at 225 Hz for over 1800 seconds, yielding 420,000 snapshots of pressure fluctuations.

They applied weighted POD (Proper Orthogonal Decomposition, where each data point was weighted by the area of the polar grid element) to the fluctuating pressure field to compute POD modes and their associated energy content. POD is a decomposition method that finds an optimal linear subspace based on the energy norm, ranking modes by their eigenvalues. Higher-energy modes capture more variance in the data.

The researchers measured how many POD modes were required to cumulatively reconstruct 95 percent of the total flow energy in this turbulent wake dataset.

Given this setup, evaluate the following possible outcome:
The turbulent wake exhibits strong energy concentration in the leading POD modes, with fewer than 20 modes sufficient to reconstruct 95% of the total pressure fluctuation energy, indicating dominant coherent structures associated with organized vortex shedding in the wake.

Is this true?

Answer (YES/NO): NO